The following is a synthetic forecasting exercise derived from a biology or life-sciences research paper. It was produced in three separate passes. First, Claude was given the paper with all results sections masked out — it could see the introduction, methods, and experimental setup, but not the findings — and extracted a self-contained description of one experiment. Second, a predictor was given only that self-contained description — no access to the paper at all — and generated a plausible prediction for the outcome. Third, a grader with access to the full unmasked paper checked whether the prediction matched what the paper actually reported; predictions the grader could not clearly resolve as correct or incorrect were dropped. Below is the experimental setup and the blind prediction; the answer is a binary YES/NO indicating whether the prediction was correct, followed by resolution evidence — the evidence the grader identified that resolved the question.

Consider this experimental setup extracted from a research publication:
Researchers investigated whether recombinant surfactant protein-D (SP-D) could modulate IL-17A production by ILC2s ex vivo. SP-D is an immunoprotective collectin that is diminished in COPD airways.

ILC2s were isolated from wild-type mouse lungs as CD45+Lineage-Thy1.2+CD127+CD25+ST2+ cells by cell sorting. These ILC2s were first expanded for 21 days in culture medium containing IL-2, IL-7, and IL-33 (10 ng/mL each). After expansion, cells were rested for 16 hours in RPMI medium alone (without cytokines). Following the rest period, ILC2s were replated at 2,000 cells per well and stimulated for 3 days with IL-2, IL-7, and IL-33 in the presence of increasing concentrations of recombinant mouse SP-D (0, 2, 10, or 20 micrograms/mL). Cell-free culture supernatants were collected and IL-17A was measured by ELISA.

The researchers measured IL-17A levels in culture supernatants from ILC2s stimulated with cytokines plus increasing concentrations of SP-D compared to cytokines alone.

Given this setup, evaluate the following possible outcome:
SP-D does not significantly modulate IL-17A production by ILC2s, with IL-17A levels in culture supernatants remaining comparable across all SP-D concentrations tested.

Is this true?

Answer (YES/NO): NO